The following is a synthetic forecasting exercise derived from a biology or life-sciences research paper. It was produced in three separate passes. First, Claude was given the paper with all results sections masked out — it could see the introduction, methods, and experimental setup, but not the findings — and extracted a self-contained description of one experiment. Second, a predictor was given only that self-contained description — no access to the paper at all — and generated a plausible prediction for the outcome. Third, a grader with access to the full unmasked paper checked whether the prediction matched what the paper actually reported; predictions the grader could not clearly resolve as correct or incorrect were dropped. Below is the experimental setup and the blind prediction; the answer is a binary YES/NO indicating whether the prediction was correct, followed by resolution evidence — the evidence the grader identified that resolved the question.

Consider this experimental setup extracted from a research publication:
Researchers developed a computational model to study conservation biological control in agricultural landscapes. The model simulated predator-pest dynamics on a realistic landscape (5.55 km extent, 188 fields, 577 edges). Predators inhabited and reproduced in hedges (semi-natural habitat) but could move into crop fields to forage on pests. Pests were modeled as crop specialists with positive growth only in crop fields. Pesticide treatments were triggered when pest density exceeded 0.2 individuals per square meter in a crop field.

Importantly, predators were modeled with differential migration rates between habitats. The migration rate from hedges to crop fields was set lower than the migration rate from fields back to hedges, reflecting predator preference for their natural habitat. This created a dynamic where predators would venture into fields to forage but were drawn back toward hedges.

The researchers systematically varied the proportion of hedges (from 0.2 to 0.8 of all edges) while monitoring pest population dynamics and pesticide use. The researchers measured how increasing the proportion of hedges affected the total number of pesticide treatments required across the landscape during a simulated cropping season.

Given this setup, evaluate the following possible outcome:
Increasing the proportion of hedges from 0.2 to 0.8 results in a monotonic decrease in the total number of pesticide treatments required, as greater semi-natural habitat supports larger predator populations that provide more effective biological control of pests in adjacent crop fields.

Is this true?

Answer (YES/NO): NO